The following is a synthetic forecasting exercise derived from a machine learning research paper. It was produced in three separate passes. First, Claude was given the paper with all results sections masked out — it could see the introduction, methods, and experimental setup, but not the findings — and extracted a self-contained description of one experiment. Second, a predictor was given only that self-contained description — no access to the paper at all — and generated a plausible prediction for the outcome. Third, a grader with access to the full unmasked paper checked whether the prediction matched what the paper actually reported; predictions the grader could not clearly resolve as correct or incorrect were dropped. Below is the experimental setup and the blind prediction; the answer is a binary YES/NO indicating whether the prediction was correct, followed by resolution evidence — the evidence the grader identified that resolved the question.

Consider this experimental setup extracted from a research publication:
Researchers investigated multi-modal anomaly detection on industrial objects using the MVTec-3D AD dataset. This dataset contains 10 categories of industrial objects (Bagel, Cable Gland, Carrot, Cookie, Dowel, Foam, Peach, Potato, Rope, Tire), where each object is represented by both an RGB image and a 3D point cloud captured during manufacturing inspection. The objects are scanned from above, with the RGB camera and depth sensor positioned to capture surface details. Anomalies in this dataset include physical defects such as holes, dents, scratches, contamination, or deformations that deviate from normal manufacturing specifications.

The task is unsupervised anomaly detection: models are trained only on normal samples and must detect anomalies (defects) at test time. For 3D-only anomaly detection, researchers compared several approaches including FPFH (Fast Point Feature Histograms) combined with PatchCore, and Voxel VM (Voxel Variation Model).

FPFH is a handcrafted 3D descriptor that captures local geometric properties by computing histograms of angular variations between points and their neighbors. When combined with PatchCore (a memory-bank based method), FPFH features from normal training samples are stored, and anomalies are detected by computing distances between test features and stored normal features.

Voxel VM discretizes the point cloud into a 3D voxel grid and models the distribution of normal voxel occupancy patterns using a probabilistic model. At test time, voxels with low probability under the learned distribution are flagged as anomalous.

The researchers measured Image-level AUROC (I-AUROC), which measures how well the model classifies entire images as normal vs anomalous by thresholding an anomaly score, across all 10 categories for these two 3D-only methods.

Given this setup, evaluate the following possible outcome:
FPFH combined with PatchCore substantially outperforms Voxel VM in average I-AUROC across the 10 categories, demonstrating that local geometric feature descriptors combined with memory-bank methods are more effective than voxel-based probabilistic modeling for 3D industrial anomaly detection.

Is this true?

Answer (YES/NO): YES